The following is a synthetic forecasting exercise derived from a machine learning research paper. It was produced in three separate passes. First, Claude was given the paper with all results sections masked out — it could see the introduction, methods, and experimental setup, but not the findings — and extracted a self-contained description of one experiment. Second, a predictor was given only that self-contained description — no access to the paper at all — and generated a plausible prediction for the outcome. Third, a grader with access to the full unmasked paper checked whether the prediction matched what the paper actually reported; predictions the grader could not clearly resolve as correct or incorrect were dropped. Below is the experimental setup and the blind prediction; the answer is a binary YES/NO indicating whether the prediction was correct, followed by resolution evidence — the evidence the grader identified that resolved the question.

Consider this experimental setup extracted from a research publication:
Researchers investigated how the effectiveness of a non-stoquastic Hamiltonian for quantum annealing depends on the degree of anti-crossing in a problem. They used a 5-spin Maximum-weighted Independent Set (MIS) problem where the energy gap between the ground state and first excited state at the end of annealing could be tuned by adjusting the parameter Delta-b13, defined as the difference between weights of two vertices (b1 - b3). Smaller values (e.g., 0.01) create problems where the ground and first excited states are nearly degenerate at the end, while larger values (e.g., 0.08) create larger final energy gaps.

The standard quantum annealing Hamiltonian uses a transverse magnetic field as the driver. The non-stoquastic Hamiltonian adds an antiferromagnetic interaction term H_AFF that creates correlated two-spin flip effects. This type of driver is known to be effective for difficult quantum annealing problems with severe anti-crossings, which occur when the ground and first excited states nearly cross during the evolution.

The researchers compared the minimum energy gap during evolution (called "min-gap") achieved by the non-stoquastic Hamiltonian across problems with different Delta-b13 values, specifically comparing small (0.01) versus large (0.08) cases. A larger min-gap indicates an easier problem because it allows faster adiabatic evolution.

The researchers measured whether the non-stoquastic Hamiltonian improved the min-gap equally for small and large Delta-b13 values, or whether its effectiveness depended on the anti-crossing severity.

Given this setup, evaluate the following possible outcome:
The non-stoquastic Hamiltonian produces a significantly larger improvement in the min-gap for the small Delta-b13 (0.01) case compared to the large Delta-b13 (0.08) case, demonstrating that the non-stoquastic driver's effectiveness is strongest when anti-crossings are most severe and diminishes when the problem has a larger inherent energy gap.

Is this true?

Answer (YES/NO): YES